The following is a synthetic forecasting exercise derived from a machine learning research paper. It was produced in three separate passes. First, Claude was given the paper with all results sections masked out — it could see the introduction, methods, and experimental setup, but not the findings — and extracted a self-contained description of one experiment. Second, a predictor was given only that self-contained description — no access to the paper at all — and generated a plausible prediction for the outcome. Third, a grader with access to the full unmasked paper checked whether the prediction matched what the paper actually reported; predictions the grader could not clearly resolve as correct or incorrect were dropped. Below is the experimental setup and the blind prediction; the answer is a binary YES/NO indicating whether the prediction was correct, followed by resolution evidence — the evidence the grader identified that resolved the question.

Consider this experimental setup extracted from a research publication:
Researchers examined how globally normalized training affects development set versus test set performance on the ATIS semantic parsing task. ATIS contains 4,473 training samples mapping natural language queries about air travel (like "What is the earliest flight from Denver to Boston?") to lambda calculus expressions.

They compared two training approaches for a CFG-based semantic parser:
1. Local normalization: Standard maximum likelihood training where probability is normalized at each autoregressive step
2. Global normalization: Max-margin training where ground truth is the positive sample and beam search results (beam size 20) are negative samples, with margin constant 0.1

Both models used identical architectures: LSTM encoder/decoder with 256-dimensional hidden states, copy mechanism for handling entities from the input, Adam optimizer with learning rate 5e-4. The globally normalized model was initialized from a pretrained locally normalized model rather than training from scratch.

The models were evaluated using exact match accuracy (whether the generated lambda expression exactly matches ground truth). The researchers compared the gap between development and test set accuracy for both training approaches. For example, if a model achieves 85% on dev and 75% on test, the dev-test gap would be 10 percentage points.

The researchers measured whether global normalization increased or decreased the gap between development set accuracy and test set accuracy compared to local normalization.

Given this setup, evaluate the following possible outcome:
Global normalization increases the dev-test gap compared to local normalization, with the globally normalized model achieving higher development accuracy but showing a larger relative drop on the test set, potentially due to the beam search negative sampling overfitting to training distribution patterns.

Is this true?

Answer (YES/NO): NO